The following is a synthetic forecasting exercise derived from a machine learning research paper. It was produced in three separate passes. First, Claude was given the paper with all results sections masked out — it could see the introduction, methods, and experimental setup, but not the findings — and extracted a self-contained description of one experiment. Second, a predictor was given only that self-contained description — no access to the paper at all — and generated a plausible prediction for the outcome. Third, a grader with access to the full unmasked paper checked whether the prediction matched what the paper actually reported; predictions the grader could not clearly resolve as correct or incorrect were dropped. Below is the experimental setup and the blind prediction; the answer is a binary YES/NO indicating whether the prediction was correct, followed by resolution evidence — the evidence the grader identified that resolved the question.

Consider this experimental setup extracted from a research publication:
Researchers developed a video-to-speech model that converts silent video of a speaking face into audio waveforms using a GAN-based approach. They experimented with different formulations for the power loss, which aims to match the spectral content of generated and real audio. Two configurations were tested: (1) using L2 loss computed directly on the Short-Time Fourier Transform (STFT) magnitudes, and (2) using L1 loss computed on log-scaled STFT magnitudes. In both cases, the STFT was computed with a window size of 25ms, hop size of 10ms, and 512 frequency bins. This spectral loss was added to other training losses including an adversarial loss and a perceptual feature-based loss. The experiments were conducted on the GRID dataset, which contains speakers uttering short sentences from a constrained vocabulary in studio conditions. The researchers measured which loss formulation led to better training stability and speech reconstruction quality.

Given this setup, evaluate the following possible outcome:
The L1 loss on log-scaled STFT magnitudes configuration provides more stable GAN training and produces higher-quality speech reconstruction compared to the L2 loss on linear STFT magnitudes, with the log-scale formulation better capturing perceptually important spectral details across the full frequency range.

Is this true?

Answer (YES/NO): YES